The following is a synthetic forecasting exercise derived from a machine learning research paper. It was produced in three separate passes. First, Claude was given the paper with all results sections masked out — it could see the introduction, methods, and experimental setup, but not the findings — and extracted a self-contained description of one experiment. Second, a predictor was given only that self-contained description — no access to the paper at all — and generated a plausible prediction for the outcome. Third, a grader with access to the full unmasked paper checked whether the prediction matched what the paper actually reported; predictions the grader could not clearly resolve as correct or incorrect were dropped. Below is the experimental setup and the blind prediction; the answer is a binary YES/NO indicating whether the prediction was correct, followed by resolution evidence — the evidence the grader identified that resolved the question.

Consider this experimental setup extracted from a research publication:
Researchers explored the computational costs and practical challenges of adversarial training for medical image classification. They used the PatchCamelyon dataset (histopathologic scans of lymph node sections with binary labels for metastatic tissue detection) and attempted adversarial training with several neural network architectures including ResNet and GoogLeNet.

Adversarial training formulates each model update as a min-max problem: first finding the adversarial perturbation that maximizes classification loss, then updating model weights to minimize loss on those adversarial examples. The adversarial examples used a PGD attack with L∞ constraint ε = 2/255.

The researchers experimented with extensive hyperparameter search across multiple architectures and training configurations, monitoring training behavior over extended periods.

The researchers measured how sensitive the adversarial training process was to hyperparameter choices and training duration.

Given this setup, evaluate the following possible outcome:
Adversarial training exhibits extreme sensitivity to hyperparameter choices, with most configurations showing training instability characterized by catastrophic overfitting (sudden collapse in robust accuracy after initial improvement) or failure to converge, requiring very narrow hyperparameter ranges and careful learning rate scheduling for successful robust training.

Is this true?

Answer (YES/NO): NO